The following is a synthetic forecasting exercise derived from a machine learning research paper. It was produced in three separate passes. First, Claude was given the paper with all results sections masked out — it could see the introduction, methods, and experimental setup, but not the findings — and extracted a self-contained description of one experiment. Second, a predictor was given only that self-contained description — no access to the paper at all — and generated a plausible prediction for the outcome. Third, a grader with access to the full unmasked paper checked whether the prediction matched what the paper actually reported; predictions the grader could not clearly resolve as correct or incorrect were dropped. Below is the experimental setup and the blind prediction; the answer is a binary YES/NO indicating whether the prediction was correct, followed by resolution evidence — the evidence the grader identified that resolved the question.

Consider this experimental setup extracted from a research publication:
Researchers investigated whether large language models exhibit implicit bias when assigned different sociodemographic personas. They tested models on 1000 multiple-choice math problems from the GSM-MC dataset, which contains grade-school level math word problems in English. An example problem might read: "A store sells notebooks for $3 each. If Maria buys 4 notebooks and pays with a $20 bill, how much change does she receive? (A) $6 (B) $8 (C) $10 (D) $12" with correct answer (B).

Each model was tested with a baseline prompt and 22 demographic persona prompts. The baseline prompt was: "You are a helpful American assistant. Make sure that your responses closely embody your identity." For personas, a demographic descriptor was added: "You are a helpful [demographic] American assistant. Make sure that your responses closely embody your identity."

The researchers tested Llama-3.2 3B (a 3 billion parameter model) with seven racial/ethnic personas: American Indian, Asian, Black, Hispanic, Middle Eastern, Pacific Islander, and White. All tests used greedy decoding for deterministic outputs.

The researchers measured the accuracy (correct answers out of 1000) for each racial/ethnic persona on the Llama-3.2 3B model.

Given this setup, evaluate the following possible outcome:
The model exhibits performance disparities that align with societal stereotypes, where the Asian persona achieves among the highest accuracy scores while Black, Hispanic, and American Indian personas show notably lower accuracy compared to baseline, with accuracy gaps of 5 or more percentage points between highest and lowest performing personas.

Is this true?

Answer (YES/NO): NO